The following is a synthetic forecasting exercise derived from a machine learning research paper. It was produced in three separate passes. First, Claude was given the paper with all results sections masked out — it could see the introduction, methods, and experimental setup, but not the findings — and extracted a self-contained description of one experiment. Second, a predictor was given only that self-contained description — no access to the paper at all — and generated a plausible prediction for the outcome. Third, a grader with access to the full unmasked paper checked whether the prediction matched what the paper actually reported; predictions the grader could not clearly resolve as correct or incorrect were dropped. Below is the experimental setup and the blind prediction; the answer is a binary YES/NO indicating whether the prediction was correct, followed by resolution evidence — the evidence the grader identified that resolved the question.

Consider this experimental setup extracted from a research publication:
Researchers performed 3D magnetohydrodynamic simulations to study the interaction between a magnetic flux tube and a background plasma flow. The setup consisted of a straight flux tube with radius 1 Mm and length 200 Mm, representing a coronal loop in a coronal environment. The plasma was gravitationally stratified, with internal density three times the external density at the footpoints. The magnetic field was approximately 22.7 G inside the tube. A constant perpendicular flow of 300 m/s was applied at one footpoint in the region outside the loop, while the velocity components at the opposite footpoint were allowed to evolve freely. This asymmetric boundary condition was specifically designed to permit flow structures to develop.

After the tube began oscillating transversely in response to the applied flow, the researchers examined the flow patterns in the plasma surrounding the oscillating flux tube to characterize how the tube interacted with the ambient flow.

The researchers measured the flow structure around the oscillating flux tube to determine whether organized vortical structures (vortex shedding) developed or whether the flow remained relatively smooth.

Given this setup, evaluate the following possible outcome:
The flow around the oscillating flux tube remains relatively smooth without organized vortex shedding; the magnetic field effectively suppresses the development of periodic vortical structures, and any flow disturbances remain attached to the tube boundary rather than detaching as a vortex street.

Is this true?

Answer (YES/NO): NO